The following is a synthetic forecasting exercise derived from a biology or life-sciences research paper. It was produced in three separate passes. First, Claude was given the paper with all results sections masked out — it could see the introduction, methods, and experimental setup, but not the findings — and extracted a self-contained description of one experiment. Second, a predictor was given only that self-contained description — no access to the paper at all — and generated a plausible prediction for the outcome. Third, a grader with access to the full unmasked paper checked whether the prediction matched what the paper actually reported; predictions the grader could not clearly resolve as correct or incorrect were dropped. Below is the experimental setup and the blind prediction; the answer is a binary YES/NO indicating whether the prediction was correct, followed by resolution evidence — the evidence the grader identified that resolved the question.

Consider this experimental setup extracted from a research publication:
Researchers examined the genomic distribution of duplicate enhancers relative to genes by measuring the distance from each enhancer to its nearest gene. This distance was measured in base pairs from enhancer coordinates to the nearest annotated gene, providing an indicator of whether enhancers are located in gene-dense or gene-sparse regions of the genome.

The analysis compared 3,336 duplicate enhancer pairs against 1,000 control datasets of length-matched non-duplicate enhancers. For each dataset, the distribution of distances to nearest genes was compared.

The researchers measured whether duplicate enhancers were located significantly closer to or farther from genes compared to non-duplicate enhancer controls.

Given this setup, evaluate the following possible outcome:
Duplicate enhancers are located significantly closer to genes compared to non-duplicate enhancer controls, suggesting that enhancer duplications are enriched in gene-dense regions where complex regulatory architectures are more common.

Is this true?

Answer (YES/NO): YES